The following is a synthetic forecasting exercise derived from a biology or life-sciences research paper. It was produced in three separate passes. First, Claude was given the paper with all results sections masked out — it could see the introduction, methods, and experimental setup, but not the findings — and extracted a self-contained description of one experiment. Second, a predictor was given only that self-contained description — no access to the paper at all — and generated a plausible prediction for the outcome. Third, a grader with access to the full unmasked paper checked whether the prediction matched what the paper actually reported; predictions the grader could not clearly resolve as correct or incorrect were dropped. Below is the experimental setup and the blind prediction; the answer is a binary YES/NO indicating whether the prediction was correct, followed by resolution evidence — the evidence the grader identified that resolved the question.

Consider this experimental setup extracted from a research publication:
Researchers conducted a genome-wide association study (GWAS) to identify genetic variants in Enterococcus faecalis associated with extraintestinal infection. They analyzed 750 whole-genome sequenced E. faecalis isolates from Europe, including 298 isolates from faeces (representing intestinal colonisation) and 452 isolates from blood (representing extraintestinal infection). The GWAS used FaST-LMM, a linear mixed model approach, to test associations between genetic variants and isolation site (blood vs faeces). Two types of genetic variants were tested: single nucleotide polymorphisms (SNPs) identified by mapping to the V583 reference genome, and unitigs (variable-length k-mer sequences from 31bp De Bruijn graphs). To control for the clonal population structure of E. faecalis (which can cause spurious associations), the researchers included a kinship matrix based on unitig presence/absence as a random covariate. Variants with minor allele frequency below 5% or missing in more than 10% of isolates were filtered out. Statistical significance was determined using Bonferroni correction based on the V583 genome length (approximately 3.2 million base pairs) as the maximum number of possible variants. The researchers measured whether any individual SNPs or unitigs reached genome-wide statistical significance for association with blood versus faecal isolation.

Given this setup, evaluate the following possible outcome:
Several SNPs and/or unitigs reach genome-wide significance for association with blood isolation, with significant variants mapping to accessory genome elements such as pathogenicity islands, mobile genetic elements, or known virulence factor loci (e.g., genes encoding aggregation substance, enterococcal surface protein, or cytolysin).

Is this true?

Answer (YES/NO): NO